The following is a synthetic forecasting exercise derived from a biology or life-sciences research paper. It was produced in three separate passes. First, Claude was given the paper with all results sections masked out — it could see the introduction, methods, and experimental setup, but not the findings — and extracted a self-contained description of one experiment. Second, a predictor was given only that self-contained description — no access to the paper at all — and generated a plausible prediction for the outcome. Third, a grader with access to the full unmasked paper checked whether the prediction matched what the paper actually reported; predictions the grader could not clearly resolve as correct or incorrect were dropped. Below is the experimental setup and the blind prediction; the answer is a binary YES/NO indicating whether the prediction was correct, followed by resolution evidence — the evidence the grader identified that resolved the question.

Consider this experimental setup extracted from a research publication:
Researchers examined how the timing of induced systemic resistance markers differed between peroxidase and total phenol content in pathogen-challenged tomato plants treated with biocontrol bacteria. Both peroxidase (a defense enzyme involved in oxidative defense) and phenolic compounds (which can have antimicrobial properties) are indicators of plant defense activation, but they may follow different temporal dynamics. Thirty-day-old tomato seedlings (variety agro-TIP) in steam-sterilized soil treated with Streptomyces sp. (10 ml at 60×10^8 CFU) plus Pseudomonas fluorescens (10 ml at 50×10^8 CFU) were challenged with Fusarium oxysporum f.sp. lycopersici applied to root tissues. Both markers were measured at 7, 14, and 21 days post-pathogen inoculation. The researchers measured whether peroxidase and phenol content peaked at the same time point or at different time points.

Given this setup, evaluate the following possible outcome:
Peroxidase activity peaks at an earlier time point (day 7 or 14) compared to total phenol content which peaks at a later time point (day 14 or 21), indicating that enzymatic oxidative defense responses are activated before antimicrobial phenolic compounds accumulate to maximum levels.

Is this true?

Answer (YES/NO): NO